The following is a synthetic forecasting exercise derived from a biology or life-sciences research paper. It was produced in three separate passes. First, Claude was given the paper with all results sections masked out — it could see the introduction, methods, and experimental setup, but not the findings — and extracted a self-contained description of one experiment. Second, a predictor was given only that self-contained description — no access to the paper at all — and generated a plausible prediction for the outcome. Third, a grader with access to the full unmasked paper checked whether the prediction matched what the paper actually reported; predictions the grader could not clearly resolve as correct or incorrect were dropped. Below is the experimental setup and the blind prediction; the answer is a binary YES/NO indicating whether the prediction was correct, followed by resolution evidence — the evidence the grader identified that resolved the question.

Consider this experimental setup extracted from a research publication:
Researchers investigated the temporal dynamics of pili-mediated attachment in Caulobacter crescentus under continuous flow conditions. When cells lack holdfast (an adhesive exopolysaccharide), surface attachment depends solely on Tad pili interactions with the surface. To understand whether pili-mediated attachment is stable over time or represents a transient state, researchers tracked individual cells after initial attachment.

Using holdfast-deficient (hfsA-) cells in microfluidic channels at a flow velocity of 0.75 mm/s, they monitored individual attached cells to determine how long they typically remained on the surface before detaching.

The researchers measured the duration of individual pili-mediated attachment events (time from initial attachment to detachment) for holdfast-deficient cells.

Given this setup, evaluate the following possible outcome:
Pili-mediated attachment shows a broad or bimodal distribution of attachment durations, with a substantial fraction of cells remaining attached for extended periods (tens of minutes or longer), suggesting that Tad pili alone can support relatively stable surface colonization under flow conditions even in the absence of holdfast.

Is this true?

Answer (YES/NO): NO